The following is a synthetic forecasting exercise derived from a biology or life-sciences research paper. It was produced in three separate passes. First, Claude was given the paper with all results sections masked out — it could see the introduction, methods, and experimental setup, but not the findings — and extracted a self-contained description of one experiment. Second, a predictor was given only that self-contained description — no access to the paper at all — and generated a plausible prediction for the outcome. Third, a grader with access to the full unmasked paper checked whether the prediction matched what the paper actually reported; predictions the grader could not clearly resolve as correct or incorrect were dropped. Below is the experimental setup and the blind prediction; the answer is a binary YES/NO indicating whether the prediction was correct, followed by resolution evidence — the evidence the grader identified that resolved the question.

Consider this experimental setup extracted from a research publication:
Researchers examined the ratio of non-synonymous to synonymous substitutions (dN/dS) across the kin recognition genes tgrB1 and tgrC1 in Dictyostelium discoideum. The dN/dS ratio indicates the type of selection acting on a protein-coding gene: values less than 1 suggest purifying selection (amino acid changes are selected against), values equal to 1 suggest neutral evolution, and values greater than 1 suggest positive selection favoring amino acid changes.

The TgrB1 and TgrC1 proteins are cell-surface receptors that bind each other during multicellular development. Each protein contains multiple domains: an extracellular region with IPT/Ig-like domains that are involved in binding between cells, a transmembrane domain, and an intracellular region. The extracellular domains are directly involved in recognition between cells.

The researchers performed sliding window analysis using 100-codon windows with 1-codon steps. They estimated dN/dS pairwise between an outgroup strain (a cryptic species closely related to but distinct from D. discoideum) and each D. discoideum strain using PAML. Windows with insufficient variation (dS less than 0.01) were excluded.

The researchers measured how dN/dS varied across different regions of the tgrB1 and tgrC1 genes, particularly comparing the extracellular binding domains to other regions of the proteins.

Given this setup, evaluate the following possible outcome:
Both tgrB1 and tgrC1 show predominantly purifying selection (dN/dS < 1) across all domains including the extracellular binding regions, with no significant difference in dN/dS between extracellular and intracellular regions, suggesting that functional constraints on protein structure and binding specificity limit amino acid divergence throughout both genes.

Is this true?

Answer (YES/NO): NO